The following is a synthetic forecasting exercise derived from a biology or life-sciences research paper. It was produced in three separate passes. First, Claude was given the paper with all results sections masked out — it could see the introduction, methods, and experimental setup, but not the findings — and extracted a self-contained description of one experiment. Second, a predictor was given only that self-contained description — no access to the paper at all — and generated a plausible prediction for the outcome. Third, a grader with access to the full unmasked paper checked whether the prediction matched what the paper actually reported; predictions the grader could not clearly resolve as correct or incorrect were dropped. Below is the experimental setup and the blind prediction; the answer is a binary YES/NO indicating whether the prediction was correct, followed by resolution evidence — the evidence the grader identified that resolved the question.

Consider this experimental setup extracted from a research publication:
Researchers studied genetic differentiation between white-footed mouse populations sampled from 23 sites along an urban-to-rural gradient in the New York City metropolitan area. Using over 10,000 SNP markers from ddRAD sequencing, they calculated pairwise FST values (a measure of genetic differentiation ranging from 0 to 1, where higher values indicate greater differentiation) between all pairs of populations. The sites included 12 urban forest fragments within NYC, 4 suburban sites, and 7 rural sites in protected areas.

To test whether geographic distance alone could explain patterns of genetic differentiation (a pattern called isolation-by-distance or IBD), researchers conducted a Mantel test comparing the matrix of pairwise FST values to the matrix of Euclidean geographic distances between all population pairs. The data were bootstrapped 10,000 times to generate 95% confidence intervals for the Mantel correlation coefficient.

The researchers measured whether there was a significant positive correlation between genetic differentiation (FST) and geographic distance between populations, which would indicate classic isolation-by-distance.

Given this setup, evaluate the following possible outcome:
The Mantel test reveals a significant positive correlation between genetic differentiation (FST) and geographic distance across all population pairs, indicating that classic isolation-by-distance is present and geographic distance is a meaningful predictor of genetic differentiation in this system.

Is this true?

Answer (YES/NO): NO